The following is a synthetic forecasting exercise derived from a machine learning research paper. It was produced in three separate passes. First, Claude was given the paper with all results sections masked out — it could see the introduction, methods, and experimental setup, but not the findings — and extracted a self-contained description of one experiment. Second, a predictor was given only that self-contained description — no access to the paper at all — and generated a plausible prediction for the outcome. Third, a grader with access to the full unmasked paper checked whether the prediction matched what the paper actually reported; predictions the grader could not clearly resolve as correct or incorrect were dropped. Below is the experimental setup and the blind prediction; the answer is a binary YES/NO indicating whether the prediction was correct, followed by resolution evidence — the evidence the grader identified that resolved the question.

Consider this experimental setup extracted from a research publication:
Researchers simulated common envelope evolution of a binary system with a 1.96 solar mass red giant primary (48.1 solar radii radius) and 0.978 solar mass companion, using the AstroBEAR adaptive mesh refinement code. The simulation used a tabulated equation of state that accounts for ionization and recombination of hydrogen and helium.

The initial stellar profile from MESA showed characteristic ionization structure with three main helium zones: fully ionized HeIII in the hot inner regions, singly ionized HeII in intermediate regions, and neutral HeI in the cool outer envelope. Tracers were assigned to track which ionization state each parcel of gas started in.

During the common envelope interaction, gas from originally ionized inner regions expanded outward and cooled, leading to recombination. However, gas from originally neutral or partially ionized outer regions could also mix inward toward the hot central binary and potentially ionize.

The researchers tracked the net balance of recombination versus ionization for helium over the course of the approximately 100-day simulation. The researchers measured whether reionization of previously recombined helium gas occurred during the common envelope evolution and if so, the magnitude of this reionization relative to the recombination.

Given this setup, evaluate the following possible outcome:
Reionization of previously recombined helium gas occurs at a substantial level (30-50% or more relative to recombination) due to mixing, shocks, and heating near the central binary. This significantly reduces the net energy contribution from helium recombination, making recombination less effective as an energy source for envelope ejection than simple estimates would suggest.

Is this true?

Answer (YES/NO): YES